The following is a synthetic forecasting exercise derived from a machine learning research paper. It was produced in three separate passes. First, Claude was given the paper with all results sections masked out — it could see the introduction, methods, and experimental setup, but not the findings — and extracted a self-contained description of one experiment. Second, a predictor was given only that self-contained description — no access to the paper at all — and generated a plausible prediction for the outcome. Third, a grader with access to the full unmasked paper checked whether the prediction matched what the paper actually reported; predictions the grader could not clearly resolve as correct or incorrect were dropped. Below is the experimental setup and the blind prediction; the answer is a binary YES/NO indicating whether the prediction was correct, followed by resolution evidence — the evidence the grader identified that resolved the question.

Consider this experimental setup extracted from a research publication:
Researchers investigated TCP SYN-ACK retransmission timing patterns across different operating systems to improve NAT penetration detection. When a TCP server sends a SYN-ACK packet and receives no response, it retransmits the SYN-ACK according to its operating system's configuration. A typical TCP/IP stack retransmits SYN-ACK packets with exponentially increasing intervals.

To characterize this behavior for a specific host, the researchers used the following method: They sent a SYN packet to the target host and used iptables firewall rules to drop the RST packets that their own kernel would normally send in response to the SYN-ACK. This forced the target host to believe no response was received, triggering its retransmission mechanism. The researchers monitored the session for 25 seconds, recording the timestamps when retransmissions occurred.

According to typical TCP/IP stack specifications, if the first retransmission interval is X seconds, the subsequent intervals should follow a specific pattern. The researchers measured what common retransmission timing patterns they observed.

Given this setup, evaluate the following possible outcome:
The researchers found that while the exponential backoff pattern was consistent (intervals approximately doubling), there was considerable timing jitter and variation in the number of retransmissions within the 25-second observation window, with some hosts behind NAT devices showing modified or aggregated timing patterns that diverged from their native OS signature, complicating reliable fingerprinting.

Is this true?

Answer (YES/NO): NO